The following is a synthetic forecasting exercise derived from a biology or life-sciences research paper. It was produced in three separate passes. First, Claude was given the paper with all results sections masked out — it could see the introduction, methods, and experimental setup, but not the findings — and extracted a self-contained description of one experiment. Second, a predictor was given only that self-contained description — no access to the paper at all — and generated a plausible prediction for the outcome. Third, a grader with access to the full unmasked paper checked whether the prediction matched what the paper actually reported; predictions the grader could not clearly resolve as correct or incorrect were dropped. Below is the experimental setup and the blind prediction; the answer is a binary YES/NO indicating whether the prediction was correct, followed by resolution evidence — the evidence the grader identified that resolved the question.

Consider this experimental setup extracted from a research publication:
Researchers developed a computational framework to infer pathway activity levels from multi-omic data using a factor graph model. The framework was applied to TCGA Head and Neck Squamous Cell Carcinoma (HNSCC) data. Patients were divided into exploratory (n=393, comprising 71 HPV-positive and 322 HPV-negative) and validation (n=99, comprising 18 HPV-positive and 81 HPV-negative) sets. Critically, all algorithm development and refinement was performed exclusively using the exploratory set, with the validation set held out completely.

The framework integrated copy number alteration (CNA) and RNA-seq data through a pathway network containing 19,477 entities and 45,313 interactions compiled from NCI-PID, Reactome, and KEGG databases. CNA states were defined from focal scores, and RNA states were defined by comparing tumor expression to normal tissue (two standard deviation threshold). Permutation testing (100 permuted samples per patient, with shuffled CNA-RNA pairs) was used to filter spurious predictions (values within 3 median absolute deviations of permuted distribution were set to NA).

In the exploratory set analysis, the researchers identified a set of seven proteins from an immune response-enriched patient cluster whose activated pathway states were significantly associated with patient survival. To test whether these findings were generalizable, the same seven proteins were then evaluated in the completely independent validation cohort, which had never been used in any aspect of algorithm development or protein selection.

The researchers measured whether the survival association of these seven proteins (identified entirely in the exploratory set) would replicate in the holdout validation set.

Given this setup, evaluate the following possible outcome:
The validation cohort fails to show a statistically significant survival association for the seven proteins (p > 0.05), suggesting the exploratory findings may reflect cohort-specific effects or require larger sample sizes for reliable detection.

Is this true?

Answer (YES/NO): YES